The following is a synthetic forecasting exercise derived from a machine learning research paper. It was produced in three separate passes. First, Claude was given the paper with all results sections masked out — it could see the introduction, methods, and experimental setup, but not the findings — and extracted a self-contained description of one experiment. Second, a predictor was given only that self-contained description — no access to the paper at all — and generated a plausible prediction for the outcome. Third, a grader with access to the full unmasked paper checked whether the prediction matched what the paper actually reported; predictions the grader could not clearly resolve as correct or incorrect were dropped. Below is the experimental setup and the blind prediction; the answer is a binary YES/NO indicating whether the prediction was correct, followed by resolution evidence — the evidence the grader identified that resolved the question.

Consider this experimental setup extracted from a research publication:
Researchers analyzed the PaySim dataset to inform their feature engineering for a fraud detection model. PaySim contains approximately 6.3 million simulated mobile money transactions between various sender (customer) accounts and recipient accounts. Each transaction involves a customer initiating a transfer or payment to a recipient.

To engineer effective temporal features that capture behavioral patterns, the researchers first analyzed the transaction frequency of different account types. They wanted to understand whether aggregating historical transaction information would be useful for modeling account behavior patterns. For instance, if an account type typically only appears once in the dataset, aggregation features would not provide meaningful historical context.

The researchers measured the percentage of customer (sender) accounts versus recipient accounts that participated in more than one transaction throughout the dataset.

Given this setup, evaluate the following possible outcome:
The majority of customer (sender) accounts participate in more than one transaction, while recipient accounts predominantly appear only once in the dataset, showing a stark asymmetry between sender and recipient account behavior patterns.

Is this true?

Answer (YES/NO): NO